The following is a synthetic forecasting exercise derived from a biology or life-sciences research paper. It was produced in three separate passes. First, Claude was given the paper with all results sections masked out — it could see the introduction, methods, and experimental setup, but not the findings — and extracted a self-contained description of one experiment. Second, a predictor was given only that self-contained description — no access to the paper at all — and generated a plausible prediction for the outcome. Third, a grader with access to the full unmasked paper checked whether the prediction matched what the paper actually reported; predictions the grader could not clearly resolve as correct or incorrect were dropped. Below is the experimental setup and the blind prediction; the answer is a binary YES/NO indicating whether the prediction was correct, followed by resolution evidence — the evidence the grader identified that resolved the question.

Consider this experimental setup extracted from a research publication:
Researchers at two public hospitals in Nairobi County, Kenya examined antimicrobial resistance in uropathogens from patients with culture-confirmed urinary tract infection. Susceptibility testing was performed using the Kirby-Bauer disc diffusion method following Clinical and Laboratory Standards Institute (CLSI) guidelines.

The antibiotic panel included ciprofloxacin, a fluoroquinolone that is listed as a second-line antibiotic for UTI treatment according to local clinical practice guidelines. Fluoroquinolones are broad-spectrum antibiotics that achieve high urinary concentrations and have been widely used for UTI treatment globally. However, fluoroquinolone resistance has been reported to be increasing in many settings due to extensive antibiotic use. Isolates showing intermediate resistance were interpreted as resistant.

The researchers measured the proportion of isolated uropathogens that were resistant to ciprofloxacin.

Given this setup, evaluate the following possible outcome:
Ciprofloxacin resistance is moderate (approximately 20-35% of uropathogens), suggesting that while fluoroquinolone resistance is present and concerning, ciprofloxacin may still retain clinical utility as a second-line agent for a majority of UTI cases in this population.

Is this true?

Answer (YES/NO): NO